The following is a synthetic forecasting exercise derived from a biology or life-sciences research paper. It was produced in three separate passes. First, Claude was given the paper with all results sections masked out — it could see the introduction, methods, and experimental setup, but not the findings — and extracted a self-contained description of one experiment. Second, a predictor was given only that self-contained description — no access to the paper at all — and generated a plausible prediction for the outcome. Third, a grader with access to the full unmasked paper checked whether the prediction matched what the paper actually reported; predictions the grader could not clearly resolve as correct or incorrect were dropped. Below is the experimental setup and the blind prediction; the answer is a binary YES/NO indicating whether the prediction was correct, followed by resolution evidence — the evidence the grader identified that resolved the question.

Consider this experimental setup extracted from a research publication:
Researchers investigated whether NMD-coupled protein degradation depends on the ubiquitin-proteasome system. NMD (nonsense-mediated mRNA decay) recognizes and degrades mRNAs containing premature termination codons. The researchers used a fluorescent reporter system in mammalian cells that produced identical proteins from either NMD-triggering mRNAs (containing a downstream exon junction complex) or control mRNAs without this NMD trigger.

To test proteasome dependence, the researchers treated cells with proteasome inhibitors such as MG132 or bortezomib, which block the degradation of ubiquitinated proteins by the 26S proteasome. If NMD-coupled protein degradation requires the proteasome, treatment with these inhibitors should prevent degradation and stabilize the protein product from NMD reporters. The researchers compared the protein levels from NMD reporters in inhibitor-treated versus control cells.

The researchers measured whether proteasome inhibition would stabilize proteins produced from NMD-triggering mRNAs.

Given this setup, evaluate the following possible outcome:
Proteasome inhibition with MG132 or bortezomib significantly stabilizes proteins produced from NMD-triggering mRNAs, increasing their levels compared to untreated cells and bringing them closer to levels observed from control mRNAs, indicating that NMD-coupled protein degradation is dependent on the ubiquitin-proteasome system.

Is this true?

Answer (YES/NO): YES